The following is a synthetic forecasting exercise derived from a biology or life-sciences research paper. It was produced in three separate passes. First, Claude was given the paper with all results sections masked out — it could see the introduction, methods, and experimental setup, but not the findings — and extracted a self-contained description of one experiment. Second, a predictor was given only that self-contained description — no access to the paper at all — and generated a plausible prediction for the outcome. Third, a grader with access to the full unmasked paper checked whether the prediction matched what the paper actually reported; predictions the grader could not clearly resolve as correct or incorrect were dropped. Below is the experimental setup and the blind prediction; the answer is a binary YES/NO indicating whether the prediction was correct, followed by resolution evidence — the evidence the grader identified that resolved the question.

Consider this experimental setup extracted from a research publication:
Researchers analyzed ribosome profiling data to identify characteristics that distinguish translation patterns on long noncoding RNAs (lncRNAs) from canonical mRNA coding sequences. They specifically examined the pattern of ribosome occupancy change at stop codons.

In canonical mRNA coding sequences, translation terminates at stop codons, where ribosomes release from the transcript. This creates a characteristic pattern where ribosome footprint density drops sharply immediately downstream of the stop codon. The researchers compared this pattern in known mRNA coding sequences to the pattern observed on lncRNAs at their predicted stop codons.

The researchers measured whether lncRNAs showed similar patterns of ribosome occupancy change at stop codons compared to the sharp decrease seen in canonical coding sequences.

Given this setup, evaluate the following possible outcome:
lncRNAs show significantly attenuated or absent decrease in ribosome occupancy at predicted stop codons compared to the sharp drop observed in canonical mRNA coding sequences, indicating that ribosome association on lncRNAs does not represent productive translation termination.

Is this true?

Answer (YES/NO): YES